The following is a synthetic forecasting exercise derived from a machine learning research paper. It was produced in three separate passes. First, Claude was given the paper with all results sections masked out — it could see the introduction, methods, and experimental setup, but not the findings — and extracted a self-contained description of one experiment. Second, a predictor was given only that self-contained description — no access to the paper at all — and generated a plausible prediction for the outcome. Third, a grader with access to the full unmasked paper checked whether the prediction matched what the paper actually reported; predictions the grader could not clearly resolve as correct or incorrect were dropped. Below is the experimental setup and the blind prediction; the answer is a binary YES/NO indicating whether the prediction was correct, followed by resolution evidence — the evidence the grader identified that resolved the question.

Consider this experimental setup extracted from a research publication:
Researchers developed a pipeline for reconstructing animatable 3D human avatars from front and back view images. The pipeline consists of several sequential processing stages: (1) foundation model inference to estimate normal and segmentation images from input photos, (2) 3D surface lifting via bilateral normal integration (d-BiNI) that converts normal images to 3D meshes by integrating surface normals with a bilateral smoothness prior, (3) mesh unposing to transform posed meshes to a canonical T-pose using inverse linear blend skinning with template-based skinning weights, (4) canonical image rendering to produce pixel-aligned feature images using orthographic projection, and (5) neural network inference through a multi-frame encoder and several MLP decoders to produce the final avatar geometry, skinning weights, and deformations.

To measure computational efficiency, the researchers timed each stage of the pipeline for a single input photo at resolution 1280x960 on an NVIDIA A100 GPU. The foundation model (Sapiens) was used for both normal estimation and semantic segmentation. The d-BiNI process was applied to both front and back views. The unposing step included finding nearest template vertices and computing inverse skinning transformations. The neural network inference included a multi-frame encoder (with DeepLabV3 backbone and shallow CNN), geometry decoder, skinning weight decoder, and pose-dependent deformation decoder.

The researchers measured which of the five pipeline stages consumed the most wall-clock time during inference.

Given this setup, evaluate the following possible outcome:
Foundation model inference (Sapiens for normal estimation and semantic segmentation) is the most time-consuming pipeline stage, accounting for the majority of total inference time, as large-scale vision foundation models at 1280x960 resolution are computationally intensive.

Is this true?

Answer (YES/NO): NO